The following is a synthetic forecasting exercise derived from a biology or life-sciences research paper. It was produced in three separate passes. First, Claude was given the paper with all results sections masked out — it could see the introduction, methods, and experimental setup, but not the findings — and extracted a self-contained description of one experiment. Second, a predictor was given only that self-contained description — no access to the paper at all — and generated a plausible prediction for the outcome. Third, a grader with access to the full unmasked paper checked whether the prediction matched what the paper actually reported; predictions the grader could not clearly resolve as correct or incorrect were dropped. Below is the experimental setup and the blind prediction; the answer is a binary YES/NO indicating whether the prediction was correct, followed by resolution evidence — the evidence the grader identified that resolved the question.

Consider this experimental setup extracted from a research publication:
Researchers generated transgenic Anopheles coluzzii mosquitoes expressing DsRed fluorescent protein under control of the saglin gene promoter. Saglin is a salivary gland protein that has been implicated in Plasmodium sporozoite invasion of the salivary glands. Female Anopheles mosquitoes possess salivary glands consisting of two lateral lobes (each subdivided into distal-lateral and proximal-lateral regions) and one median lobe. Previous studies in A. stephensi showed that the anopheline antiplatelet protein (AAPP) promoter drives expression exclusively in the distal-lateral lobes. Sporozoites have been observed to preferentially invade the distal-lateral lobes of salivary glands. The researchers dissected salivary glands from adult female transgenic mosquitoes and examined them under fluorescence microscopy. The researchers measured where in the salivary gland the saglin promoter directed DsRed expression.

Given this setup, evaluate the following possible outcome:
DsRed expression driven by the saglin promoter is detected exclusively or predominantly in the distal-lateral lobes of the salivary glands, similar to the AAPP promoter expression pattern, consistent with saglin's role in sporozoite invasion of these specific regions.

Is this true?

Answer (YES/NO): NO